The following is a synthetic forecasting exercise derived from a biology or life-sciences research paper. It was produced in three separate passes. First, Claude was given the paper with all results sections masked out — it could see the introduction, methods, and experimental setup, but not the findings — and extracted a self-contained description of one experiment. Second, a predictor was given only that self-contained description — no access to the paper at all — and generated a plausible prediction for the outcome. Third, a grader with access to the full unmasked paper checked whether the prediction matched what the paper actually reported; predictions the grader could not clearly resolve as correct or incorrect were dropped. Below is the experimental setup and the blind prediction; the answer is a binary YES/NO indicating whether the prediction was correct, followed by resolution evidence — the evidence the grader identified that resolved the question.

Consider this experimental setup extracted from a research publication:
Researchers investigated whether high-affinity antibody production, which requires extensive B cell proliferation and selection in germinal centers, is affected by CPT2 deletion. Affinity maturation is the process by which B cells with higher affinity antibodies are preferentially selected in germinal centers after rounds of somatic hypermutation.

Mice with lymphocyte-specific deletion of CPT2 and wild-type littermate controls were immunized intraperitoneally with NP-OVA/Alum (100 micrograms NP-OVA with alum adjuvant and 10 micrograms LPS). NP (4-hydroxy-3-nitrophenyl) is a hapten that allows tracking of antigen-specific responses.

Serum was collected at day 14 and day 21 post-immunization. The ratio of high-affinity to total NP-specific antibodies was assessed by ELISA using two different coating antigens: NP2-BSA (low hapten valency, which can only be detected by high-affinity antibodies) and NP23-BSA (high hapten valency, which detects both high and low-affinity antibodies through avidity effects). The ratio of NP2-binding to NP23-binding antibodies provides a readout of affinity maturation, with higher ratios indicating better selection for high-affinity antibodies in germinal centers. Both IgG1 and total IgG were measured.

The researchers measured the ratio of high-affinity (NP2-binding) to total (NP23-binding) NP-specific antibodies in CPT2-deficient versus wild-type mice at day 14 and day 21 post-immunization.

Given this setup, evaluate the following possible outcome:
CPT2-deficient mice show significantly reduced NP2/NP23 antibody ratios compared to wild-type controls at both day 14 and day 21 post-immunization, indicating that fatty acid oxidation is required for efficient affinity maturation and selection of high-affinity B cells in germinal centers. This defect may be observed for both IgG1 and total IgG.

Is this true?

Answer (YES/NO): NO